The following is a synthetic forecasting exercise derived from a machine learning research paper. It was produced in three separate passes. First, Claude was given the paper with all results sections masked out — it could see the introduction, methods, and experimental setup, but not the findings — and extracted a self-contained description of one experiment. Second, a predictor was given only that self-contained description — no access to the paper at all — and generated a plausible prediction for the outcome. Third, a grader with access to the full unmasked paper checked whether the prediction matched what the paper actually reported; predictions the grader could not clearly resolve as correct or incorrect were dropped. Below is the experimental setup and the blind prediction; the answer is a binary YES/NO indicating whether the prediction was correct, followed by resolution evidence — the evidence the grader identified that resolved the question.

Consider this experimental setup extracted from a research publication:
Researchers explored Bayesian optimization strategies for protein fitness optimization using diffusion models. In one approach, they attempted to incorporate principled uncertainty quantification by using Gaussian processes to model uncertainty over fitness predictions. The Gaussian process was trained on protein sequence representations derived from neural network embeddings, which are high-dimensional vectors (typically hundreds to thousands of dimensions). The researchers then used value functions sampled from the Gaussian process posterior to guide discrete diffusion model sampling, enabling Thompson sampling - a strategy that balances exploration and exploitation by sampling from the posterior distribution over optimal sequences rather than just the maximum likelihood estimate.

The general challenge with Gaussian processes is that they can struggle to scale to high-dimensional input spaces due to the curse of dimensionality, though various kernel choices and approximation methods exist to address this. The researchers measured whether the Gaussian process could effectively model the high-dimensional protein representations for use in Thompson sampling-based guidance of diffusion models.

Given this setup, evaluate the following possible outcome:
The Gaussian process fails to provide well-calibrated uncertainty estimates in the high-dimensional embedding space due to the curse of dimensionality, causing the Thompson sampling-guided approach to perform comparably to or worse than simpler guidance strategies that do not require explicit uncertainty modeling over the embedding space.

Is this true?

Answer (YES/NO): YES